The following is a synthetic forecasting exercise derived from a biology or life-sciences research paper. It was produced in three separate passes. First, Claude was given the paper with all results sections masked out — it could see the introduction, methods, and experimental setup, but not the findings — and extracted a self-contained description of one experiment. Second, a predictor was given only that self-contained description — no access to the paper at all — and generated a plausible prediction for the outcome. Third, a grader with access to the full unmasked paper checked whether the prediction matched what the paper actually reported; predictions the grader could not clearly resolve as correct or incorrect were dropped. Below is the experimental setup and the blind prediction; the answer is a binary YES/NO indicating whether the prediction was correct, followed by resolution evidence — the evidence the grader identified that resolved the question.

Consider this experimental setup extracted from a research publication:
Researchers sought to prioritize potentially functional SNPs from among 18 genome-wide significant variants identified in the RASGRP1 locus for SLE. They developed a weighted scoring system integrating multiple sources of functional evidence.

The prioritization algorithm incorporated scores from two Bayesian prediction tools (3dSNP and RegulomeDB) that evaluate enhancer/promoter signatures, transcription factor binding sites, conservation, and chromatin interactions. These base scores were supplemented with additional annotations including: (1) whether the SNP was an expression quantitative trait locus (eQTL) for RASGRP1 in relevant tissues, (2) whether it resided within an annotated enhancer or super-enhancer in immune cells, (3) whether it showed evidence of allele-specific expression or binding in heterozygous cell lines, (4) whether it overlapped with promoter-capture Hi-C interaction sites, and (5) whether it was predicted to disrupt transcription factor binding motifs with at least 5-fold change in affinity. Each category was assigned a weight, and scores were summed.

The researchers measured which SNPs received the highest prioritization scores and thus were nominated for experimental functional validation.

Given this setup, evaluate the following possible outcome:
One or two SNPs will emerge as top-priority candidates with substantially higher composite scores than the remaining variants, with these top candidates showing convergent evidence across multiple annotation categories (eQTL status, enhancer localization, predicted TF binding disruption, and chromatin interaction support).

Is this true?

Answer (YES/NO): NO